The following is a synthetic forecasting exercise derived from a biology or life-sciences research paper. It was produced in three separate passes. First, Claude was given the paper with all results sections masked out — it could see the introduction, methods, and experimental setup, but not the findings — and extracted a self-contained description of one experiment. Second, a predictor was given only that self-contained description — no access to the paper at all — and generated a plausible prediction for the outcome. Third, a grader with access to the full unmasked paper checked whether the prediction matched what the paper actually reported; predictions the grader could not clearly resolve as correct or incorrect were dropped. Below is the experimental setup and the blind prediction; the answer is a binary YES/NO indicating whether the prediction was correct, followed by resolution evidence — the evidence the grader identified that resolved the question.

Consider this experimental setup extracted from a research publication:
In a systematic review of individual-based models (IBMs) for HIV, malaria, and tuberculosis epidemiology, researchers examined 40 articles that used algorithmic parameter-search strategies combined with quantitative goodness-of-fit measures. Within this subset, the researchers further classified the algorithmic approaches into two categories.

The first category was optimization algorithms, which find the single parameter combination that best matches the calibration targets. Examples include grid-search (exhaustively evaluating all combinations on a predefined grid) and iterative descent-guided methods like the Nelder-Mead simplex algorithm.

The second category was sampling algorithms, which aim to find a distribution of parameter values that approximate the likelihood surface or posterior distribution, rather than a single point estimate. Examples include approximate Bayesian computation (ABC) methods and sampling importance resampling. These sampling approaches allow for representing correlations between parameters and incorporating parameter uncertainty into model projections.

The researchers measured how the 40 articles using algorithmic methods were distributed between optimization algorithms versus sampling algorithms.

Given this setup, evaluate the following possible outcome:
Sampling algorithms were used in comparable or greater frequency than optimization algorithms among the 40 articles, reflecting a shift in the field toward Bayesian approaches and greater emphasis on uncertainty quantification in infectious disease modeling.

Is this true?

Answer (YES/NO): YES